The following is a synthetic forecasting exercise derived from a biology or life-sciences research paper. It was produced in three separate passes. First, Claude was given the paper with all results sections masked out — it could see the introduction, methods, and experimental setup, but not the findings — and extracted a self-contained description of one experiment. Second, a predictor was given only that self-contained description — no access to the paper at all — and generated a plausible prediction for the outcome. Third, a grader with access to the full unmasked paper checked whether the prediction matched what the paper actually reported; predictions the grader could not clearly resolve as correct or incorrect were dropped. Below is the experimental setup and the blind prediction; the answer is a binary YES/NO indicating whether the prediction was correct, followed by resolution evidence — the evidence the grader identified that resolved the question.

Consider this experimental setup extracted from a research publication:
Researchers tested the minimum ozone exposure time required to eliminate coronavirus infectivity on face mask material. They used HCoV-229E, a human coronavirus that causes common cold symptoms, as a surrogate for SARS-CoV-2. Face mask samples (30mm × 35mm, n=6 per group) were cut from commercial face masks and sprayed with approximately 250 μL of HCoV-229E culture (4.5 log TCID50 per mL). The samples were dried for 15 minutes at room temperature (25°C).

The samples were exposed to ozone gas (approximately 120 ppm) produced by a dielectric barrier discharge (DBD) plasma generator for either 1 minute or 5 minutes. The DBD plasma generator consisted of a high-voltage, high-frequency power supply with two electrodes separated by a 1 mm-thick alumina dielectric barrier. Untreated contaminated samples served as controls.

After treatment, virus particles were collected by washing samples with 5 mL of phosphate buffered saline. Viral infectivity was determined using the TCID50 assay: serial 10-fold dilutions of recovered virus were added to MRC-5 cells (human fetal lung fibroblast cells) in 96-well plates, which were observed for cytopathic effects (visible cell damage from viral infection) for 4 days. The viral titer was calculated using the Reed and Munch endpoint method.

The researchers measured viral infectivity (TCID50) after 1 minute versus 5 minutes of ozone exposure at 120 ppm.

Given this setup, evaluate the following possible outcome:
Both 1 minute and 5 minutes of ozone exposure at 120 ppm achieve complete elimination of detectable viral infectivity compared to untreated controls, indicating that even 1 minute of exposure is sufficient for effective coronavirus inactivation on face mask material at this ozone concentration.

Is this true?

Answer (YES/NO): YES